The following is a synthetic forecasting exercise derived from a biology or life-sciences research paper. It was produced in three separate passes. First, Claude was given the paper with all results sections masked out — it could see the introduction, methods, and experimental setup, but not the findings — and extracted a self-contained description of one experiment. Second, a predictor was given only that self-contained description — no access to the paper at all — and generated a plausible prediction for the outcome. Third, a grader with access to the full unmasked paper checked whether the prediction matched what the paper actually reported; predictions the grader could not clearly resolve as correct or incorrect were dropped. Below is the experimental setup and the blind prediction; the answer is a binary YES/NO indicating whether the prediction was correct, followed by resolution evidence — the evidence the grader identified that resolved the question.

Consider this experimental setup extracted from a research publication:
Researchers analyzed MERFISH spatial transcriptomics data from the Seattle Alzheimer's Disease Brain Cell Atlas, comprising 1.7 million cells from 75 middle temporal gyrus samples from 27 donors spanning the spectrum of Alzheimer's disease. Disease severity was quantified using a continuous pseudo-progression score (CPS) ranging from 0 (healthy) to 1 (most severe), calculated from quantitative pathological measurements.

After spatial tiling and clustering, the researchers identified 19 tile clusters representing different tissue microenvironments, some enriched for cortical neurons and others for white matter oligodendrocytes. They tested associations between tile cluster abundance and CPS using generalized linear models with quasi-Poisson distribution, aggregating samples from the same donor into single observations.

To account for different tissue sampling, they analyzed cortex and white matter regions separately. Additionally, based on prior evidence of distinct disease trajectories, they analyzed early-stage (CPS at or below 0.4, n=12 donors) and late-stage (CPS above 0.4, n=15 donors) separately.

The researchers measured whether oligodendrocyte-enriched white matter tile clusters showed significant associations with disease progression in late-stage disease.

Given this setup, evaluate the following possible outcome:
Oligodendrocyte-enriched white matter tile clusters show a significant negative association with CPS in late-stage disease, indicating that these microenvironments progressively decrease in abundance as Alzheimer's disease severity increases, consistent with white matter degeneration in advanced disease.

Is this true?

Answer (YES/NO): NO